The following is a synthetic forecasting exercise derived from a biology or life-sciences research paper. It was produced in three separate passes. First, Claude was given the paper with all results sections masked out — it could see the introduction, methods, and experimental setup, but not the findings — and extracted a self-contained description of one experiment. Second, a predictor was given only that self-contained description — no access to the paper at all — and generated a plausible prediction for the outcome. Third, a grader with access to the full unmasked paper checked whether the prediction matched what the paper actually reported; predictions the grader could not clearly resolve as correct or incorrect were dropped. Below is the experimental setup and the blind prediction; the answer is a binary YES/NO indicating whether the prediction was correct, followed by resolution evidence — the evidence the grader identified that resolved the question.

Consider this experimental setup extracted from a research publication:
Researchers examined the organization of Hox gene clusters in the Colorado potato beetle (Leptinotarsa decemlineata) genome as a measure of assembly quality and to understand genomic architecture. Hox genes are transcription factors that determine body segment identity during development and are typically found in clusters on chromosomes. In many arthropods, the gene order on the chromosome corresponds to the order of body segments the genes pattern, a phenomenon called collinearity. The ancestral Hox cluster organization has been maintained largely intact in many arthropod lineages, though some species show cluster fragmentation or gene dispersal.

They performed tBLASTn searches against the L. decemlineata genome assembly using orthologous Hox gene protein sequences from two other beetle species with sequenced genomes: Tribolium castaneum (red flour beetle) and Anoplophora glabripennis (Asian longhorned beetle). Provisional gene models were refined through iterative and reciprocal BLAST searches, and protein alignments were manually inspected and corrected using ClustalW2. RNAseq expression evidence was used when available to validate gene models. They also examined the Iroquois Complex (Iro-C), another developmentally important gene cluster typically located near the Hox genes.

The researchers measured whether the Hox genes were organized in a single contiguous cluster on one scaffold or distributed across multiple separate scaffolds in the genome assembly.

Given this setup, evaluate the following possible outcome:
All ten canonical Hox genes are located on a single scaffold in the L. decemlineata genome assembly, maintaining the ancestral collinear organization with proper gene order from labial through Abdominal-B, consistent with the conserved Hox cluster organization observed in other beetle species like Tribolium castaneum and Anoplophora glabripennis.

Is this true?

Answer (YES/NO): NO